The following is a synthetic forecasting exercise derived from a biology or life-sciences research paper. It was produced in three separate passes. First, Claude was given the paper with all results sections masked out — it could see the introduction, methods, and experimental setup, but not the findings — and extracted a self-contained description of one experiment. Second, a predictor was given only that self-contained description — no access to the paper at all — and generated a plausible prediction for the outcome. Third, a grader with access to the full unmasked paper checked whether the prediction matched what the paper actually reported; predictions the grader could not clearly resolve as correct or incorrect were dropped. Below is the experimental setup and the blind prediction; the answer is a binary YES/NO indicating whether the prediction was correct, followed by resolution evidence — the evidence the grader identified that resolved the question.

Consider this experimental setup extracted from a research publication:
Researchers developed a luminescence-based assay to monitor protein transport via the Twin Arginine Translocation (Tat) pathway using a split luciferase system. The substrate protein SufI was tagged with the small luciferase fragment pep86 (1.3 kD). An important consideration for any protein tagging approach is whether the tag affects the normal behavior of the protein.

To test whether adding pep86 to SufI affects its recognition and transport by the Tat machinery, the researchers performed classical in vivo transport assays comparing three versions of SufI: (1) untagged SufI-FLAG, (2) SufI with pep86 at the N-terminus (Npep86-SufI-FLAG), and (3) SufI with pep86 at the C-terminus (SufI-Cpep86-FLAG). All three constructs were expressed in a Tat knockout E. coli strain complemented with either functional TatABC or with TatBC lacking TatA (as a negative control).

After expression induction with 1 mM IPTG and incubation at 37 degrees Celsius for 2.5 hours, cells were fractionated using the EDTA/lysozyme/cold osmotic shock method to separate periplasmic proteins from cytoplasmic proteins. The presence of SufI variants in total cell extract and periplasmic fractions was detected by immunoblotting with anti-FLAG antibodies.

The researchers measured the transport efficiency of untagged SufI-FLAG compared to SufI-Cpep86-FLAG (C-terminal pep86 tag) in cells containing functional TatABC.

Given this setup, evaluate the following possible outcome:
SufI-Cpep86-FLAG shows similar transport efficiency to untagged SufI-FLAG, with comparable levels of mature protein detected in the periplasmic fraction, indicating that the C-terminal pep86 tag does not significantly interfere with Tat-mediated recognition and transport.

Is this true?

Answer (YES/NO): NO